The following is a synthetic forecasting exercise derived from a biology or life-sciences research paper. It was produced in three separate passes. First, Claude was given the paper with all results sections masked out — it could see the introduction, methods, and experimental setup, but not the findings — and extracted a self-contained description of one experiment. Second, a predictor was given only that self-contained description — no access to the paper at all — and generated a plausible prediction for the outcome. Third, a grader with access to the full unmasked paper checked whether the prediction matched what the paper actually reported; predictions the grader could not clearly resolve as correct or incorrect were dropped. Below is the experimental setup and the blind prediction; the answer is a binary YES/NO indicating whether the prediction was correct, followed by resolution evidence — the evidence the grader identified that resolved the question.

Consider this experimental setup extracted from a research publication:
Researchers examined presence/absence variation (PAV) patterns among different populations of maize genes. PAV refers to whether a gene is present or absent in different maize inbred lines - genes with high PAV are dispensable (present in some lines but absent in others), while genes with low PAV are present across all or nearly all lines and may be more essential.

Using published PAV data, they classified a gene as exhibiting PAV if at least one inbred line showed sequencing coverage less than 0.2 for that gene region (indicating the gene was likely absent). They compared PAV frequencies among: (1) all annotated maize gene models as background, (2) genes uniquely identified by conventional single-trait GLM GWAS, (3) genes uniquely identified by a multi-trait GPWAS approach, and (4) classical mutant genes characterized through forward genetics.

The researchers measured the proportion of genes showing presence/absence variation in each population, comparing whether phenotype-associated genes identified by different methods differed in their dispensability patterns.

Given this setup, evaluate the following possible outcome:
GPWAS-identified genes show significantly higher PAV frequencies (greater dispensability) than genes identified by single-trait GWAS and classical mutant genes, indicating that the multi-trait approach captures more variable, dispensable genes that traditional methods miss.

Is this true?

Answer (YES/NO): NO